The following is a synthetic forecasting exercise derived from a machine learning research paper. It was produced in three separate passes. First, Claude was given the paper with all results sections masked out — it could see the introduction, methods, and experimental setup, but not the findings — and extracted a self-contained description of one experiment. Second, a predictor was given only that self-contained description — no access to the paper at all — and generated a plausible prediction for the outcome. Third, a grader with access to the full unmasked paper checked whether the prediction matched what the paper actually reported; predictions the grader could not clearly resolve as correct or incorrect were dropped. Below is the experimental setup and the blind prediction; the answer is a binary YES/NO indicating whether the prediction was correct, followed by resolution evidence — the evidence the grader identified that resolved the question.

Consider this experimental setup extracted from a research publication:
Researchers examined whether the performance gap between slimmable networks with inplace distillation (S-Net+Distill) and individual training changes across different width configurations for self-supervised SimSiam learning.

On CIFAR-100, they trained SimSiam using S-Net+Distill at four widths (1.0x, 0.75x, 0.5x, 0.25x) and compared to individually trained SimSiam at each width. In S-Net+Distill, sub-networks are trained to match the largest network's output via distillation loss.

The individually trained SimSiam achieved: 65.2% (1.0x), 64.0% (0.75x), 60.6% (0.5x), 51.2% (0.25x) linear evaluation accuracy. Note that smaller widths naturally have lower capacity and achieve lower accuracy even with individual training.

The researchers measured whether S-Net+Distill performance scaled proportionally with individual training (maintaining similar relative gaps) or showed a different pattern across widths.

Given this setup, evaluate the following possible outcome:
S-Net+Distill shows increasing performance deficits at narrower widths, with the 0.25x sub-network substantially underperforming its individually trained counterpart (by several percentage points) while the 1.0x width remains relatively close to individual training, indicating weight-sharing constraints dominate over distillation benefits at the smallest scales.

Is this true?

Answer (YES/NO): NO